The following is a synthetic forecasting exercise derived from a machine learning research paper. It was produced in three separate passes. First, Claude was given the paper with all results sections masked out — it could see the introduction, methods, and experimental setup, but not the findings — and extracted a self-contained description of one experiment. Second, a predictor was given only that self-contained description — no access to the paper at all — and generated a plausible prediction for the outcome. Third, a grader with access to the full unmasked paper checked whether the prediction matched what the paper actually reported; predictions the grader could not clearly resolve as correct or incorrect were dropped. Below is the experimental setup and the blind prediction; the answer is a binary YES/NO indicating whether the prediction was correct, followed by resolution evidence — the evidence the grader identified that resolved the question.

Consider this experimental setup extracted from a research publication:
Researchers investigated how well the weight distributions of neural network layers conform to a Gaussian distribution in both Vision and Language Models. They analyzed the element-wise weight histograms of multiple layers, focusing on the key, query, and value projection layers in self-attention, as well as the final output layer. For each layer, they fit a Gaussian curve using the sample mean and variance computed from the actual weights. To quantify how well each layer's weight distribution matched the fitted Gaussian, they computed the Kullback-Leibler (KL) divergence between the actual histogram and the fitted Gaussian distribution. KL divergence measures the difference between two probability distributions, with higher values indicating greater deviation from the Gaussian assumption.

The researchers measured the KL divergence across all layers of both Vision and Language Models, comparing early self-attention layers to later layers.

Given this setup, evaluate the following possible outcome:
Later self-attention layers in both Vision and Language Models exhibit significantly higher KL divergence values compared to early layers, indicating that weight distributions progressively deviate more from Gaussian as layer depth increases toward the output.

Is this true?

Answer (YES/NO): NO